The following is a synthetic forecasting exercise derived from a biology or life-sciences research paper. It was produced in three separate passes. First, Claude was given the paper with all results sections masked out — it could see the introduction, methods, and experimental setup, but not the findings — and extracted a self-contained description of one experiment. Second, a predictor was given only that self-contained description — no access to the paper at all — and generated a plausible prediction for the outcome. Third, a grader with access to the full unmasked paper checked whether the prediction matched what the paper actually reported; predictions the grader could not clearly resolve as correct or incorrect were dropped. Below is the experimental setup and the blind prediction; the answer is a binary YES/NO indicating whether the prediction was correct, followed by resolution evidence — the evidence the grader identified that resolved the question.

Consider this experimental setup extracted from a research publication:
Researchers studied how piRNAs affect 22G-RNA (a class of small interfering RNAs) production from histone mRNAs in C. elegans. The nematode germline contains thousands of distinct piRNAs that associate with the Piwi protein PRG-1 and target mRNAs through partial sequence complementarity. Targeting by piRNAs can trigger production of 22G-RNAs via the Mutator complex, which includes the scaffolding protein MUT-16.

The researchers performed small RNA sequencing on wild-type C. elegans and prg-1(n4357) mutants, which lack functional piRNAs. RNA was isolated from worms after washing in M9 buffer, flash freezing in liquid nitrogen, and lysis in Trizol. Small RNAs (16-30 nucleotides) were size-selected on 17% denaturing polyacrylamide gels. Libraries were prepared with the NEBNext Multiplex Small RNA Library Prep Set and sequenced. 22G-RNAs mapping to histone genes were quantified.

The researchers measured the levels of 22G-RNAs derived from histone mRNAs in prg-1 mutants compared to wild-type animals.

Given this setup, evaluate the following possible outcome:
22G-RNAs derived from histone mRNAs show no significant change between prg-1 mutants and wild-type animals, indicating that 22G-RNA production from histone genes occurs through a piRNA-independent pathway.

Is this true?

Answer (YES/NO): NO